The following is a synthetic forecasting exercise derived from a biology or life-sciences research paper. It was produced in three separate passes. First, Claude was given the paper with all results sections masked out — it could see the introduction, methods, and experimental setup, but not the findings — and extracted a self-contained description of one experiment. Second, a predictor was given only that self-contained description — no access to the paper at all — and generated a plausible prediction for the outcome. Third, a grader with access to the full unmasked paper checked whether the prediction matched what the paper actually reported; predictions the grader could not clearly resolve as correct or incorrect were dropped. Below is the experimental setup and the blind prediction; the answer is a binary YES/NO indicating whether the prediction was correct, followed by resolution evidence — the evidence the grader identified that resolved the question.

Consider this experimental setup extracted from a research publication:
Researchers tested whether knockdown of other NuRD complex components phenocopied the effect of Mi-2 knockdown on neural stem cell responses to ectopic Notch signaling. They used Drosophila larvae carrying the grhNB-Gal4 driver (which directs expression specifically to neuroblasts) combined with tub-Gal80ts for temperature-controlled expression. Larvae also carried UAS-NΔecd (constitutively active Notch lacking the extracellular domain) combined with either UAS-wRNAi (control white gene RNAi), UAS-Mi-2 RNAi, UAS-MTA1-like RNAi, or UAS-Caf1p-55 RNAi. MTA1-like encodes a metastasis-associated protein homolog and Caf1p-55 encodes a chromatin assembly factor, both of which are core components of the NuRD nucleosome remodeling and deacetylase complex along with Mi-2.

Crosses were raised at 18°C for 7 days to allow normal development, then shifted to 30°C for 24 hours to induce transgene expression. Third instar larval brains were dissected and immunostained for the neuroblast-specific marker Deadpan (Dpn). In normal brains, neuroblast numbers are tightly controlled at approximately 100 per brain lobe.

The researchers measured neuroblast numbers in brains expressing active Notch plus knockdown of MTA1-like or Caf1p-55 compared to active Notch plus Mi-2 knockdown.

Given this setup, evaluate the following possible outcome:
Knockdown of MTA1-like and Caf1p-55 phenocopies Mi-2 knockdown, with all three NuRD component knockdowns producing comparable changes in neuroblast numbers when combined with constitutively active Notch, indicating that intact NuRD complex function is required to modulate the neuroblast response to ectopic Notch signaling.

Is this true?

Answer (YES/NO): NO